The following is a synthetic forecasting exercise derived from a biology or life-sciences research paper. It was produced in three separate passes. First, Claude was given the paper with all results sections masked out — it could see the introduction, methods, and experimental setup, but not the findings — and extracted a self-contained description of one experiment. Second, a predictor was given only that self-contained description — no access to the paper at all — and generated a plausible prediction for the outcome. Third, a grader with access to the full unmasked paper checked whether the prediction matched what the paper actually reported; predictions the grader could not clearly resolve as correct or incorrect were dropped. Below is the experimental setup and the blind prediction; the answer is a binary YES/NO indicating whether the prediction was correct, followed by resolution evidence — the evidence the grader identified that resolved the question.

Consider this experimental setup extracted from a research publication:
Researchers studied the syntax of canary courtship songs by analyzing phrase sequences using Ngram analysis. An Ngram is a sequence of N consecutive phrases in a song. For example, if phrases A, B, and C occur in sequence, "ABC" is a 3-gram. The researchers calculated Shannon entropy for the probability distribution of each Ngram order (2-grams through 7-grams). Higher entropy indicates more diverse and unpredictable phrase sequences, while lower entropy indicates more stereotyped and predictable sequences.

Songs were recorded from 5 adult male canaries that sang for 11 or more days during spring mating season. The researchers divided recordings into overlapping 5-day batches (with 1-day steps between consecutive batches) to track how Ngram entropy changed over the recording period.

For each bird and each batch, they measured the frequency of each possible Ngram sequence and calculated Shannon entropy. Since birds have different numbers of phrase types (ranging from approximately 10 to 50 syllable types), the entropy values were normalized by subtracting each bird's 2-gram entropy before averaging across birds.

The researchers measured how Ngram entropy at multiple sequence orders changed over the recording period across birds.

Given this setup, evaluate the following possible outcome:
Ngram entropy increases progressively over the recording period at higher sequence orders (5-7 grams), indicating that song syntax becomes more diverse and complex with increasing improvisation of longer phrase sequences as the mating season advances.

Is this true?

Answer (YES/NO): NO